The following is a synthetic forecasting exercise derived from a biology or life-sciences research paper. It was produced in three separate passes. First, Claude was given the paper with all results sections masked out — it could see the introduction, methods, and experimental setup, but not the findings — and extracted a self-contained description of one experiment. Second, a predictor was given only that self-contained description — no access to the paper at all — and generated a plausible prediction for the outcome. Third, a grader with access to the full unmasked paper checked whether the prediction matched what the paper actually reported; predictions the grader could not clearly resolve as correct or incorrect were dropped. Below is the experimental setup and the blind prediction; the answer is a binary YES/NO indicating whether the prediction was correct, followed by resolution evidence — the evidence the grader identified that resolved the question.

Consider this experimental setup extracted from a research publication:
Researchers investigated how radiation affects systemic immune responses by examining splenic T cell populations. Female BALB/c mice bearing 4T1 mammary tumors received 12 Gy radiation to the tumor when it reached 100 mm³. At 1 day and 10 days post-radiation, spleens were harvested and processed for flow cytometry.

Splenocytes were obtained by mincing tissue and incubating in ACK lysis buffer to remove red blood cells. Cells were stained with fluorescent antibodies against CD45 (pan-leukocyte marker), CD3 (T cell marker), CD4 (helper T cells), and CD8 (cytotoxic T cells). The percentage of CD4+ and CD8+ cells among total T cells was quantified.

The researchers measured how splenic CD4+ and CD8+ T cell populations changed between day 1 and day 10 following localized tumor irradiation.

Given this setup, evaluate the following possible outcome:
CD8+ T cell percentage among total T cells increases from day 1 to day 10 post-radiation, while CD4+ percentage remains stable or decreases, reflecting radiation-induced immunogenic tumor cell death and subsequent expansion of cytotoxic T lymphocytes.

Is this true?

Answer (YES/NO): NO